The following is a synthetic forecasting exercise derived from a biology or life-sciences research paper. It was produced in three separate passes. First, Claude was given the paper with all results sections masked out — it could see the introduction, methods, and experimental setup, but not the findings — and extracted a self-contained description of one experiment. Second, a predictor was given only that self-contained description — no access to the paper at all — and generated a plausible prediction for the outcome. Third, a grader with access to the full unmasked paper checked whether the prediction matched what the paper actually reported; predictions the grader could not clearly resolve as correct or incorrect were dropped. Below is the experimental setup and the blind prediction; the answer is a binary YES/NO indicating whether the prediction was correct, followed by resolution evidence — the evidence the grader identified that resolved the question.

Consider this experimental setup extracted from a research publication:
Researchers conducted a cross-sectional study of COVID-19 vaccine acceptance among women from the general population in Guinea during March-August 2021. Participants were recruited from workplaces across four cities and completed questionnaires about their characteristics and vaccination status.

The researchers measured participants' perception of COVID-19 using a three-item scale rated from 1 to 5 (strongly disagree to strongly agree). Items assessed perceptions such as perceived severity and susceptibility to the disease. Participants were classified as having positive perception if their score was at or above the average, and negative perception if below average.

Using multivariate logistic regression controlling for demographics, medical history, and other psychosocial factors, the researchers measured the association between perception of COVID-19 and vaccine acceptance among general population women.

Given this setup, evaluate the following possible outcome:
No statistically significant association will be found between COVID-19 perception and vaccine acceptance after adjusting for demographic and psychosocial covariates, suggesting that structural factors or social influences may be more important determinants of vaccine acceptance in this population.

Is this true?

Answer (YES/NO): NO